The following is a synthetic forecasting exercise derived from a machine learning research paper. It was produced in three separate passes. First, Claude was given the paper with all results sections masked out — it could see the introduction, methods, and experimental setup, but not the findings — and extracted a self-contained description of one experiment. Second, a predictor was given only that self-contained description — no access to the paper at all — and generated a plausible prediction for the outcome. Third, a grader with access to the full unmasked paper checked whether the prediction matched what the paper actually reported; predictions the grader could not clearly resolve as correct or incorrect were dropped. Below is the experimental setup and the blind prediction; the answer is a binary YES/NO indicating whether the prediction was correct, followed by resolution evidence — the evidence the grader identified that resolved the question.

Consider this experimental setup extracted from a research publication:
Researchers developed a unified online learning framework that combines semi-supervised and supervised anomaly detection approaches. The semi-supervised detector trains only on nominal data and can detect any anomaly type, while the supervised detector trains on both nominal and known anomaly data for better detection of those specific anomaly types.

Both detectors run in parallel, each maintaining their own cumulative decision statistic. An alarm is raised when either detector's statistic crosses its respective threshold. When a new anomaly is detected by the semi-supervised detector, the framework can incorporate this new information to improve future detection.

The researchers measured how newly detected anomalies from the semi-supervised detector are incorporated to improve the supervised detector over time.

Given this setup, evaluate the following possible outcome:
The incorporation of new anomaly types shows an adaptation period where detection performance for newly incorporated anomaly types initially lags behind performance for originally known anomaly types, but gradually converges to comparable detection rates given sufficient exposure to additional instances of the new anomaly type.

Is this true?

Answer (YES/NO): YES